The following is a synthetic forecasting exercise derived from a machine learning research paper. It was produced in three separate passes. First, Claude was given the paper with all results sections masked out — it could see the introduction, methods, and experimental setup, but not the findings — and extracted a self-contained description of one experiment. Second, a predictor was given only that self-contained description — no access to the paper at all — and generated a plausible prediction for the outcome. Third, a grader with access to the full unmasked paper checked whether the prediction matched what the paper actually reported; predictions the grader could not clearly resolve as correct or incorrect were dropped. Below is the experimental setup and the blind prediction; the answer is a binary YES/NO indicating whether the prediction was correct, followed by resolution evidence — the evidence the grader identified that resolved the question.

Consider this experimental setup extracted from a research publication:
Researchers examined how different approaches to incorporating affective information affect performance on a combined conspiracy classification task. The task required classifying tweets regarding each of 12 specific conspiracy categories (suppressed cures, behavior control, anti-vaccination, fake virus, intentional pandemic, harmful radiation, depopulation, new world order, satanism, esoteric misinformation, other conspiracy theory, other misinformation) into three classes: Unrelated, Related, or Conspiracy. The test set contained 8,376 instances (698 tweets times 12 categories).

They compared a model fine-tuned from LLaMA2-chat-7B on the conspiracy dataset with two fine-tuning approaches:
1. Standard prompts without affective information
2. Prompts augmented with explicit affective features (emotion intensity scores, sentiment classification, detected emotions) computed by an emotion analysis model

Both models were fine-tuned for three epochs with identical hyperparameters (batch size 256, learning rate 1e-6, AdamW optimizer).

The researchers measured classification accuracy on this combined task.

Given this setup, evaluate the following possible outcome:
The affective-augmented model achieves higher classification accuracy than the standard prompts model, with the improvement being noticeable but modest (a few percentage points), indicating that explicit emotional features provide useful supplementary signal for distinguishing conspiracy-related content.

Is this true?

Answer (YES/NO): NO